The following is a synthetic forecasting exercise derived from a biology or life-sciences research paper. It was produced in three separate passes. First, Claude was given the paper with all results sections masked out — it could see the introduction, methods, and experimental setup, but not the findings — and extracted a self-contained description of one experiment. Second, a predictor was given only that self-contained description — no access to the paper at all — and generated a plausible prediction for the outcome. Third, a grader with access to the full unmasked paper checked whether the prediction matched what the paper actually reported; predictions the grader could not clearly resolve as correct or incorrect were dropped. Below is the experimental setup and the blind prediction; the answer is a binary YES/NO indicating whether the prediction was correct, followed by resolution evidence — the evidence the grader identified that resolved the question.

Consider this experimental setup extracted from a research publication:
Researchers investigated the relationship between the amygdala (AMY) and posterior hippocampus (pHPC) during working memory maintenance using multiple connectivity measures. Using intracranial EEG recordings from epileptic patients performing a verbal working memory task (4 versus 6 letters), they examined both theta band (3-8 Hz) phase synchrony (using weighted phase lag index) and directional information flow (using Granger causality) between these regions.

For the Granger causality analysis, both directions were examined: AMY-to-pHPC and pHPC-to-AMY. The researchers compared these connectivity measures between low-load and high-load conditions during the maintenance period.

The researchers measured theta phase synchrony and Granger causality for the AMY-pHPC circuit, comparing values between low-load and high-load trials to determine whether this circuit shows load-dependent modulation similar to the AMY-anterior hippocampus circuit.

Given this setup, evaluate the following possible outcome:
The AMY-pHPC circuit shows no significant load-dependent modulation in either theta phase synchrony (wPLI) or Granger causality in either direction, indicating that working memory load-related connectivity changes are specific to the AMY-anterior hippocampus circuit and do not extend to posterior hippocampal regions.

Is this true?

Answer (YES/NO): YES